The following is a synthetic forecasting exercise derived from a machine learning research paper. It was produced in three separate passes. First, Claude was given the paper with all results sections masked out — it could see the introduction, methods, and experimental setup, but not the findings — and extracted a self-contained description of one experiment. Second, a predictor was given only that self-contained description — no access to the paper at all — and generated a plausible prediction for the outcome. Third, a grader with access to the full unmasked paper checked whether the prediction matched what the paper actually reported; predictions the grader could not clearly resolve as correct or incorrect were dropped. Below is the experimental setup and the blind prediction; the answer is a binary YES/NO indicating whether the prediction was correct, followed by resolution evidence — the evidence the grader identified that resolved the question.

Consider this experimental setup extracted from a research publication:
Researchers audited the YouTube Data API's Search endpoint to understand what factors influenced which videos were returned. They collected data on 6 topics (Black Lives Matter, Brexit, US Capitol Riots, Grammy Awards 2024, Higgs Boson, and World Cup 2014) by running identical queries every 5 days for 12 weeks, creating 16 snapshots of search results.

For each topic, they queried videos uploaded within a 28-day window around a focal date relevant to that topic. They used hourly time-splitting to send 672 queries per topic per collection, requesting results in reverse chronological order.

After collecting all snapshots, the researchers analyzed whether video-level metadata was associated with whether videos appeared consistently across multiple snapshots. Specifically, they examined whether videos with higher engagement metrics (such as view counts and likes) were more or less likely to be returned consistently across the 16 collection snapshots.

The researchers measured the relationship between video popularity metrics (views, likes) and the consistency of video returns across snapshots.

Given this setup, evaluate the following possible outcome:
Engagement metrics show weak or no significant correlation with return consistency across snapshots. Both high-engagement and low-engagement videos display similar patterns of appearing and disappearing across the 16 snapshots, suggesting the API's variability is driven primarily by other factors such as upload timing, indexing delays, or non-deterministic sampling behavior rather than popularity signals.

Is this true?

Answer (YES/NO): NO